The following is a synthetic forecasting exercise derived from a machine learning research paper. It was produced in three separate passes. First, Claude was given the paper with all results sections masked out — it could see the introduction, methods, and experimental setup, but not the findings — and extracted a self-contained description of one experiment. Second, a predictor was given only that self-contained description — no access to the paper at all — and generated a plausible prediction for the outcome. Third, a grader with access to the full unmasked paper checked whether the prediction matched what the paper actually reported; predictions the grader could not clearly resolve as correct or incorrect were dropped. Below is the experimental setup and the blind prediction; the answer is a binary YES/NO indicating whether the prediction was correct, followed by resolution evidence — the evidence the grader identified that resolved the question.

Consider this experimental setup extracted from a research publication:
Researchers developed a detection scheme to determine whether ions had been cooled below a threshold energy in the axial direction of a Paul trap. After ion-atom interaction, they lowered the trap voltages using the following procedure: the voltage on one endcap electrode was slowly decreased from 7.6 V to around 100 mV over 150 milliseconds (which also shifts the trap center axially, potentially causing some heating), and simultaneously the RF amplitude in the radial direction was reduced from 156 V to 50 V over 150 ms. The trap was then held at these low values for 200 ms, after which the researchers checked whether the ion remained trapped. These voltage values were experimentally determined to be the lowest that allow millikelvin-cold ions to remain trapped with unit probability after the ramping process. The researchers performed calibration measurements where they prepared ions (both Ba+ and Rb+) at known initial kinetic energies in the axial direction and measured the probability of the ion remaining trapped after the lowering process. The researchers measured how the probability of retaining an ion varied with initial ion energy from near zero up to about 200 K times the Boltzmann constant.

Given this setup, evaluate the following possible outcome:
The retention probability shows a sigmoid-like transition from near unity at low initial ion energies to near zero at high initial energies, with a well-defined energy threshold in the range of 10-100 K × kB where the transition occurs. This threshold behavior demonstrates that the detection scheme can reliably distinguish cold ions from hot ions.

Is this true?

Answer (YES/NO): YES